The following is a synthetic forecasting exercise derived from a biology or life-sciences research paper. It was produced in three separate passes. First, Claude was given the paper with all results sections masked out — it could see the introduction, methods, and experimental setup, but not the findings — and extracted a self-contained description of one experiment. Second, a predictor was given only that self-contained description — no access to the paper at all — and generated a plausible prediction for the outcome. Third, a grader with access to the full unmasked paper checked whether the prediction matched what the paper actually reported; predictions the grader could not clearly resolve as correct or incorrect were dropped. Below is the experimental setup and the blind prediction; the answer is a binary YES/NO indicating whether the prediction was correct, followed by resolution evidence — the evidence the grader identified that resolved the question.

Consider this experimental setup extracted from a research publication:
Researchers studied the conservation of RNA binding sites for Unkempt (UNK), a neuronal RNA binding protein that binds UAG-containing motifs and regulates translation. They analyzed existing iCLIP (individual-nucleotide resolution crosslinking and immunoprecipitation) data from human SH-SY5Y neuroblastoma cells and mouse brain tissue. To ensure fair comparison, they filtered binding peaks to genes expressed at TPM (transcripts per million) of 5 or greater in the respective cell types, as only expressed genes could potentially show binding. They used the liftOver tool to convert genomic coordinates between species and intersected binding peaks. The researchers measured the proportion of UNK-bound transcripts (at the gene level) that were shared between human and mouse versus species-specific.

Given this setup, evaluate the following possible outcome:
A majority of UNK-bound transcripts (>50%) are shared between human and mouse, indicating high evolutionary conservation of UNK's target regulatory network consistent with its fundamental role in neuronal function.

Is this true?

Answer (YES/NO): NO